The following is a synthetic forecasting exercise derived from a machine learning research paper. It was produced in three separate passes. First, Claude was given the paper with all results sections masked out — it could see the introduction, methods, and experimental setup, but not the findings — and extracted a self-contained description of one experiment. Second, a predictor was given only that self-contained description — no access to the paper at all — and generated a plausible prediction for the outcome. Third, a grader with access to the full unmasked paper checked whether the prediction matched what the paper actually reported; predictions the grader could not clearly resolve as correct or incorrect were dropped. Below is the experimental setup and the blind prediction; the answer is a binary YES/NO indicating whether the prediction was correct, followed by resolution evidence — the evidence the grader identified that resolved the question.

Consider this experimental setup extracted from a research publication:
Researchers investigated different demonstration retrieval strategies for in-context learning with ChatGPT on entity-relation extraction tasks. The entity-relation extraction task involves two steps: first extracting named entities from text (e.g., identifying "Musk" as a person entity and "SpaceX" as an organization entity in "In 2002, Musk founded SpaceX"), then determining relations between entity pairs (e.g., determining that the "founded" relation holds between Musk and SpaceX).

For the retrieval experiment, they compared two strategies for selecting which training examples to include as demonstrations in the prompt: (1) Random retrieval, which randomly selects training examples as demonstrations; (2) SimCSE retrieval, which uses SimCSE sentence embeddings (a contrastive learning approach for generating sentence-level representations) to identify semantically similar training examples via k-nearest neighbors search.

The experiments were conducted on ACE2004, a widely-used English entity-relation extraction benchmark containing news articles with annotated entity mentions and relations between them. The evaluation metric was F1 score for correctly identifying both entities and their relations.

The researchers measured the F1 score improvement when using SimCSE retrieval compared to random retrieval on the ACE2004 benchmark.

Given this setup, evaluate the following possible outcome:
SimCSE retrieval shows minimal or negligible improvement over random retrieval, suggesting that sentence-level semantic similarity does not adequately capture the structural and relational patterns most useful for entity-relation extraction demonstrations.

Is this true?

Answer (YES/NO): NO